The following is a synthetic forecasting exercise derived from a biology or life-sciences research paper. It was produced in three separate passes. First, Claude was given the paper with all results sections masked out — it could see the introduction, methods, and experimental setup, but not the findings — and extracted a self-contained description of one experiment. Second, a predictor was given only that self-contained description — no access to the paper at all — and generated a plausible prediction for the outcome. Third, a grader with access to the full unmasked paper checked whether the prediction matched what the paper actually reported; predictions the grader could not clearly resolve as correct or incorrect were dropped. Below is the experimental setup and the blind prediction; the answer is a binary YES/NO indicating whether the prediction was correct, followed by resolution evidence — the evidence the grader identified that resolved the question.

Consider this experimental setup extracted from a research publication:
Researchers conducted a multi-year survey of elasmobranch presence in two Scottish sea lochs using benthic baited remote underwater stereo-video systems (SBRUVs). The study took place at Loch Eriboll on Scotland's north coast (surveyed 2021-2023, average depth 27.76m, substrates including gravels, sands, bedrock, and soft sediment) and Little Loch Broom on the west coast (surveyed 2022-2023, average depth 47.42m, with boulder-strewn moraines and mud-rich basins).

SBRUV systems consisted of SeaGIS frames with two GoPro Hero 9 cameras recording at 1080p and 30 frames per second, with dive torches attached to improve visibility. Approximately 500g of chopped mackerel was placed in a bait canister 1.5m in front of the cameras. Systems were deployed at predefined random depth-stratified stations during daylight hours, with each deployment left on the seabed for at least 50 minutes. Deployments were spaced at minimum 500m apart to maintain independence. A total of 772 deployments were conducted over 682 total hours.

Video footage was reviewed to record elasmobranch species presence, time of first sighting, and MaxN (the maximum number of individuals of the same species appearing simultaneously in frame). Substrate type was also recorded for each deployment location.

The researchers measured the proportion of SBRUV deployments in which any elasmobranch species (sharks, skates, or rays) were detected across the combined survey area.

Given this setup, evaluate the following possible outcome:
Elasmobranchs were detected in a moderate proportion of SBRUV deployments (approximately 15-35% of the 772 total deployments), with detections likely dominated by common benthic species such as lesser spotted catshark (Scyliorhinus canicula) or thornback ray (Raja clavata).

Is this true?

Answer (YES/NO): YES